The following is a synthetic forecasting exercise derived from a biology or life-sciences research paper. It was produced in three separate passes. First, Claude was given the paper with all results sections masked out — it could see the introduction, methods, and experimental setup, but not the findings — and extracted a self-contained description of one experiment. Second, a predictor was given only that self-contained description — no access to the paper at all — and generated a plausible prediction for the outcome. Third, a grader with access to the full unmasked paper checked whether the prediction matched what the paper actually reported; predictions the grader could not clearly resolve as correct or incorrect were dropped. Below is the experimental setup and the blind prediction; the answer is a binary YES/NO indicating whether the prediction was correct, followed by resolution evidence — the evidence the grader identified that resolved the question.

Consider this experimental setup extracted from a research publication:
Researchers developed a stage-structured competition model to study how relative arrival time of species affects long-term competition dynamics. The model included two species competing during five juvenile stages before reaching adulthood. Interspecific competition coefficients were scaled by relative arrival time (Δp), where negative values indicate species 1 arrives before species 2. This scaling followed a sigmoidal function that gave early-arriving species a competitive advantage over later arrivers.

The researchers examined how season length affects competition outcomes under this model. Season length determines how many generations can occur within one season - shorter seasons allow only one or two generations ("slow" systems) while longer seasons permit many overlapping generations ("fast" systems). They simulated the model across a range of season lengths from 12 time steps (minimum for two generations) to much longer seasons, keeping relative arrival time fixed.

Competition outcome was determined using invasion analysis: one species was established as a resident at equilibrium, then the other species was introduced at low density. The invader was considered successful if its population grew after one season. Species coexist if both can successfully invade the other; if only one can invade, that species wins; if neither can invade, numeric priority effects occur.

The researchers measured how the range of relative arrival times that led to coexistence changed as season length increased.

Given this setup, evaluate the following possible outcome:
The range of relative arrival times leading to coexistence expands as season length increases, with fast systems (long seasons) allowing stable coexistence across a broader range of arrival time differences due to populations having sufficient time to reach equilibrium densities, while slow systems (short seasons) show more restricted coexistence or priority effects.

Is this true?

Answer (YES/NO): NO